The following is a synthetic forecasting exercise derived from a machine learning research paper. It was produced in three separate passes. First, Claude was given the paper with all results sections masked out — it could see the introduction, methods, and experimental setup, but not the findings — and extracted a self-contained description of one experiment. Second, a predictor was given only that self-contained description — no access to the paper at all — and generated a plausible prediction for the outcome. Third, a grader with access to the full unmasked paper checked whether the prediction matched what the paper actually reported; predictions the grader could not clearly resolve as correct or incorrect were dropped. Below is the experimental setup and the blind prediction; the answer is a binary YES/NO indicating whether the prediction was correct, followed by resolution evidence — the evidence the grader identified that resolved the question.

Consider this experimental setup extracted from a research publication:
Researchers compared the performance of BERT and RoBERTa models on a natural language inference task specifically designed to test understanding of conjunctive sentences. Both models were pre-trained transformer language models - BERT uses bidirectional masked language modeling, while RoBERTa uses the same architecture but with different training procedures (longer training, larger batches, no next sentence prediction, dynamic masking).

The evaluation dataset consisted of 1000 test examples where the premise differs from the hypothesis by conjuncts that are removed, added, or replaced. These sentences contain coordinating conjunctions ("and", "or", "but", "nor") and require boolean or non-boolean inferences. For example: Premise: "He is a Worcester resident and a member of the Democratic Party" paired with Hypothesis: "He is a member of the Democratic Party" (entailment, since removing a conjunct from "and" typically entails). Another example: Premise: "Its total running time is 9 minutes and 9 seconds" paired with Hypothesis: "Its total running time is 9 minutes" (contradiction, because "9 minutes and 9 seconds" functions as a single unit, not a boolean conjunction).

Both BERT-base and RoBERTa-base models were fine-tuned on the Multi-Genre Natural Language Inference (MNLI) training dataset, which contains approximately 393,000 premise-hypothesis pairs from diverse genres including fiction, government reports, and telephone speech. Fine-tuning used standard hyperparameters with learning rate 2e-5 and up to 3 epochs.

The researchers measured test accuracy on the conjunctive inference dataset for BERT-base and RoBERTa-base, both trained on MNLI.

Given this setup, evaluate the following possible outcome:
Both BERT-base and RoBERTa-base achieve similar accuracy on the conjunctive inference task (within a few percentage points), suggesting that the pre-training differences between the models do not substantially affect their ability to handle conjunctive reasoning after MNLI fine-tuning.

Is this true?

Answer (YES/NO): NO